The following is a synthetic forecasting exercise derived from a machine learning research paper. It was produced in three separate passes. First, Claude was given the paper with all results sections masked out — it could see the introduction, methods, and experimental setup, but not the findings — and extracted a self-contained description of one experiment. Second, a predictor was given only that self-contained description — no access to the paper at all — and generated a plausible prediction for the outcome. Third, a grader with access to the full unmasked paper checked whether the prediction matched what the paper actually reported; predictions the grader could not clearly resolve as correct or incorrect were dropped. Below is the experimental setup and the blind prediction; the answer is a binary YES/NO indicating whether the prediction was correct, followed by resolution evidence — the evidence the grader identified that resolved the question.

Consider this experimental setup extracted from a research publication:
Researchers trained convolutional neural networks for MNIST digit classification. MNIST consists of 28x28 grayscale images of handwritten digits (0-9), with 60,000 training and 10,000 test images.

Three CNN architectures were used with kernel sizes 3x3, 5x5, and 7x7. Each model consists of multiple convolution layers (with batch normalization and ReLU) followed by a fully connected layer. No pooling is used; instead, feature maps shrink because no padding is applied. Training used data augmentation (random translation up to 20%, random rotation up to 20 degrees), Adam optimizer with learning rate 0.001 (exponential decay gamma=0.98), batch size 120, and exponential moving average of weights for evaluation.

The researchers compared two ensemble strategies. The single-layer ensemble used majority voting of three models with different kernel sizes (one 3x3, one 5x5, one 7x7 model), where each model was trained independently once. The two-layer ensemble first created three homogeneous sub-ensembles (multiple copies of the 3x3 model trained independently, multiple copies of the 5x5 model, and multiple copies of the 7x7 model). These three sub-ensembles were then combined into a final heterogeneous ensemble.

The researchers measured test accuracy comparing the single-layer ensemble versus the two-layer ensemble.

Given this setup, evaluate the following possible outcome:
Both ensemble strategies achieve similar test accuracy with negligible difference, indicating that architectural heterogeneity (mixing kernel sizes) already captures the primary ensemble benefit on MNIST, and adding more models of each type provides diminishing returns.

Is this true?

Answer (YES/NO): NO